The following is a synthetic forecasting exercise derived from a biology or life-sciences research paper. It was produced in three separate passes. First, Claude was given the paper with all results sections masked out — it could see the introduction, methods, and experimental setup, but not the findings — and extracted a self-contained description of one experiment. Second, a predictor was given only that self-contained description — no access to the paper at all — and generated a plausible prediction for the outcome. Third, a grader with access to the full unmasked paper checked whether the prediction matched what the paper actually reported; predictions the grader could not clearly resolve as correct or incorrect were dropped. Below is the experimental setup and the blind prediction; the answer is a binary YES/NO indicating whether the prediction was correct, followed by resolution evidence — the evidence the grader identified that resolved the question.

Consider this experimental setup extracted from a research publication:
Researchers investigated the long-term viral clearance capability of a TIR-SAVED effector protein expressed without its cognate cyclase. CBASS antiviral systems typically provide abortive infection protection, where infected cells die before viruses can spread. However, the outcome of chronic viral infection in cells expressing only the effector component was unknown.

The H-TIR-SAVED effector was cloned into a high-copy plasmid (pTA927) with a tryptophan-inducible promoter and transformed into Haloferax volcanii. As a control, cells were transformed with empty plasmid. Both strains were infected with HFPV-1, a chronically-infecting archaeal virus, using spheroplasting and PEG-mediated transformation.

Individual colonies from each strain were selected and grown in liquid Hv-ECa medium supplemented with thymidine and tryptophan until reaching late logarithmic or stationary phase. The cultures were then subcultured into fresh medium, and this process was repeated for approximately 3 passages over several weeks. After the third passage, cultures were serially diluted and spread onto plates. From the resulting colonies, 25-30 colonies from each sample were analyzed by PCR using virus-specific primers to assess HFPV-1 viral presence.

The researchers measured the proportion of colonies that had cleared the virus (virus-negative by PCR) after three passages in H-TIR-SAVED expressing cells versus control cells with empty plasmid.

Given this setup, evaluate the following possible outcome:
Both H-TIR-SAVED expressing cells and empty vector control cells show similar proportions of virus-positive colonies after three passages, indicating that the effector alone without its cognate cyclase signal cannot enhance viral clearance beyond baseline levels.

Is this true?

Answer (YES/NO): NO